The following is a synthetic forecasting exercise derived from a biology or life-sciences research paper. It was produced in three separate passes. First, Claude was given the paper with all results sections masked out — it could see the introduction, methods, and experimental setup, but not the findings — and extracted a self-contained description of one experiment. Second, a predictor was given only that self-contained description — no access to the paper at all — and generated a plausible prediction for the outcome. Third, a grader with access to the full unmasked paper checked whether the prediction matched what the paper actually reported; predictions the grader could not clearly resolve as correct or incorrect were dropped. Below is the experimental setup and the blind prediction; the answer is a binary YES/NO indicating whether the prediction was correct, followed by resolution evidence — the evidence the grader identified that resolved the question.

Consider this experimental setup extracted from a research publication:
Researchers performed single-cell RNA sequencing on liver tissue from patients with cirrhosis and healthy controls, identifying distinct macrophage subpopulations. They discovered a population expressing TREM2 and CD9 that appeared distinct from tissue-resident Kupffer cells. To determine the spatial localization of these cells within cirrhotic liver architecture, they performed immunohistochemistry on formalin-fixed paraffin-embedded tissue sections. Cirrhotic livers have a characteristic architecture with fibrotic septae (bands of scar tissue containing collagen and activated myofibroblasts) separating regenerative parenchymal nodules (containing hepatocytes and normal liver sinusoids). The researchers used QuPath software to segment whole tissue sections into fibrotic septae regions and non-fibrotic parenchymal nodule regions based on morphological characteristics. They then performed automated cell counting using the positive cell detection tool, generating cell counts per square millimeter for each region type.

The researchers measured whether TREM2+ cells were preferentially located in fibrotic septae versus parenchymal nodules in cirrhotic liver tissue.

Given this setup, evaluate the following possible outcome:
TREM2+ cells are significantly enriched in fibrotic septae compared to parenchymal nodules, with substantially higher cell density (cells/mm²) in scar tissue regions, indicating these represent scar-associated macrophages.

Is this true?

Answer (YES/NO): YES